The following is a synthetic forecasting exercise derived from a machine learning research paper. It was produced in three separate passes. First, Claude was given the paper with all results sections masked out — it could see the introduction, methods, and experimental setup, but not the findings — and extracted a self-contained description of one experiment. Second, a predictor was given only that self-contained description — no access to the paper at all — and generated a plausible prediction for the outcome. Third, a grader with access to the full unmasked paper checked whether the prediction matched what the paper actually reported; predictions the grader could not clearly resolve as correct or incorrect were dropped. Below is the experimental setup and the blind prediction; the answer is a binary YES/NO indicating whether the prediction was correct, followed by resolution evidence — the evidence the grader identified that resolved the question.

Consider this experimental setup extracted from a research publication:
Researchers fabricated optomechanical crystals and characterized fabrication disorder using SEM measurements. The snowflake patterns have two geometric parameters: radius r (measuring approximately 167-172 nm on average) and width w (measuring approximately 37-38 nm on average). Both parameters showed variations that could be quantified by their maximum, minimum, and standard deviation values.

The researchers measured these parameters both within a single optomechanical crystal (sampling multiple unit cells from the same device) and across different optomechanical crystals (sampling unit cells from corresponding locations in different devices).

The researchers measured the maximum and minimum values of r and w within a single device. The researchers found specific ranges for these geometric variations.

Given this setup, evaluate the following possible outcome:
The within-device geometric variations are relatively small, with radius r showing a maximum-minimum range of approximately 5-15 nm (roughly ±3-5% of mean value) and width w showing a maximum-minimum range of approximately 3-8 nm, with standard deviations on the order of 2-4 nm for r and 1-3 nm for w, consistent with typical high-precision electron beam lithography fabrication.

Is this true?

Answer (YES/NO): NO